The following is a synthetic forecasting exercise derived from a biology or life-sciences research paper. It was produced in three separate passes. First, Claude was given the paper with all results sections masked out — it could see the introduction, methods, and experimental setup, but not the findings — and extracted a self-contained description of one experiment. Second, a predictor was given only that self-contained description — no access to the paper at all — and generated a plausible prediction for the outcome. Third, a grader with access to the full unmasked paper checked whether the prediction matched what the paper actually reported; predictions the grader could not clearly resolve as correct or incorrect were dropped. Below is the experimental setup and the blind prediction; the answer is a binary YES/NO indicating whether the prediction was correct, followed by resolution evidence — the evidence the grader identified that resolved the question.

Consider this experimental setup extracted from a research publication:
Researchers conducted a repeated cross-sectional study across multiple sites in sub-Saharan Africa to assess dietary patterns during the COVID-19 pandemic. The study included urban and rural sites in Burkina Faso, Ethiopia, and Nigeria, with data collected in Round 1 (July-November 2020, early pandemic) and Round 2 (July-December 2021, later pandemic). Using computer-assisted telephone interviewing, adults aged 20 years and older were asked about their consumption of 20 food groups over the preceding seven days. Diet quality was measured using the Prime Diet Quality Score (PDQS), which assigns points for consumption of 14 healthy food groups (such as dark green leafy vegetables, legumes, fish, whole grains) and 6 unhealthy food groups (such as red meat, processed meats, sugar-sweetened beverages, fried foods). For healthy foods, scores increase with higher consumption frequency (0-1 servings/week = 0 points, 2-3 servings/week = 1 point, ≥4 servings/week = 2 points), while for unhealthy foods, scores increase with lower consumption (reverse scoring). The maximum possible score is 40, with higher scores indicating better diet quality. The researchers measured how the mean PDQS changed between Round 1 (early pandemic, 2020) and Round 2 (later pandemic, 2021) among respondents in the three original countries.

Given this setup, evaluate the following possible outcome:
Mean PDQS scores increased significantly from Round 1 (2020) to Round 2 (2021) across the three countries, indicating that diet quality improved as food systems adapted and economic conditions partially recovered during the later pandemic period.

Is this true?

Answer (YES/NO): NO